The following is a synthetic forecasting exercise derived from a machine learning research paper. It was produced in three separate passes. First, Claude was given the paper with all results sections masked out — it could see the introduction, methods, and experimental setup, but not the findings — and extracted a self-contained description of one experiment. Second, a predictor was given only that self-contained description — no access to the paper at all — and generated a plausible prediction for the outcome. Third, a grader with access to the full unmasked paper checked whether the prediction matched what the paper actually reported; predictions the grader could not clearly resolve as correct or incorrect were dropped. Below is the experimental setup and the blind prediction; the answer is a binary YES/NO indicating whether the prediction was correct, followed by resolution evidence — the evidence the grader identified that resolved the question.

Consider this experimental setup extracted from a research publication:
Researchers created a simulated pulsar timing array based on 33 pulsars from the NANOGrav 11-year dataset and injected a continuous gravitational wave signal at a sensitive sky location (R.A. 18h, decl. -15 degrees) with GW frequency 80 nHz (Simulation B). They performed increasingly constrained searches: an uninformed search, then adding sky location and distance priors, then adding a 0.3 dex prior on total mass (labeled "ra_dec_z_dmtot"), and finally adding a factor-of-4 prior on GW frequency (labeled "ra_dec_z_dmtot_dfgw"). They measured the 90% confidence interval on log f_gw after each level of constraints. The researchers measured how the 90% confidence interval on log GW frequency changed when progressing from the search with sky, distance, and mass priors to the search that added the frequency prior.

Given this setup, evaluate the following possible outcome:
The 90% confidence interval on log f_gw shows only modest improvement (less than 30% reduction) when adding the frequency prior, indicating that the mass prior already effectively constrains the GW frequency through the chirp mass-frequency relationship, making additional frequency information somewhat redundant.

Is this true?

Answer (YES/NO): NO